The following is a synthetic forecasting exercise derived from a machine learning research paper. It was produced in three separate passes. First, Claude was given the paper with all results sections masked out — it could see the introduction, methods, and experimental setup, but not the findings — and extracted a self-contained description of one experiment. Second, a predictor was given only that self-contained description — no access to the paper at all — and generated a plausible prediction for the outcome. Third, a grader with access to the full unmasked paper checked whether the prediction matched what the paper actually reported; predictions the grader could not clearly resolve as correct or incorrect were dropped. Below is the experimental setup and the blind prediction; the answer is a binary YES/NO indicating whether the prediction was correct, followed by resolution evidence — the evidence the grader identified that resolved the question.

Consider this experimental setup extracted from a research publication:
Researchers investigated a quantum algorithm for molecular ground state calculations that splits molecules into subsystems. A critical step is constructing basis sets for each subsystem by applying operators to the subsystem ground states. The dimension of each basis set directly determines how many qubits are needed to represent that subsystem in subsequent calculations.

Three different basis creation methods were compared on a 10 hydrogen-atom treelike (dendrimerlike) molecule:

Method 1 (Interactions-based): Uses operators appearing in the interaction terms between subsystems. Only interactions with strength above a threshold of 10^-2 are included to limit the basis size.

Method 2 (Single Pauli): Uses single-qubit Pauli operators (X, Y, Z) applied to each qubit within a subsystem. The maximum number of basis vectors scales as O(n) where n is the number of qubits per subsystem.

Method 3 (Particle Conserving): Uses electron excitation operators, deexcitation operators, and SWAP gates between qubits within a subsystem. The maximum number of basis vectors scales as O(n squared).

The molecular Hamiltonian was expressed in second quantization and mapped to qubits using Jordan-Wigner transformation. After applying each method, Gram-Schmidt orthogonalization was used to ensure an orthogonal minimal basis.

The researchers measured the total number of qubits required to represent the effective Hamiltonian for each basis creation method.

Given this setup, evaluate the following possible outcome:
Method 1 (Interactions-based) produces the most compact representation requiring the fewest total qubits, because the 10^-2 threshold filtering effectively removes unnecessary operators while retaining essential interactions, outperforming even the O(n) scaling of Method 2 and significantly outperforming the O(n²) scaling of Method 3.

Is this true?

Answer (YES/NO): NO